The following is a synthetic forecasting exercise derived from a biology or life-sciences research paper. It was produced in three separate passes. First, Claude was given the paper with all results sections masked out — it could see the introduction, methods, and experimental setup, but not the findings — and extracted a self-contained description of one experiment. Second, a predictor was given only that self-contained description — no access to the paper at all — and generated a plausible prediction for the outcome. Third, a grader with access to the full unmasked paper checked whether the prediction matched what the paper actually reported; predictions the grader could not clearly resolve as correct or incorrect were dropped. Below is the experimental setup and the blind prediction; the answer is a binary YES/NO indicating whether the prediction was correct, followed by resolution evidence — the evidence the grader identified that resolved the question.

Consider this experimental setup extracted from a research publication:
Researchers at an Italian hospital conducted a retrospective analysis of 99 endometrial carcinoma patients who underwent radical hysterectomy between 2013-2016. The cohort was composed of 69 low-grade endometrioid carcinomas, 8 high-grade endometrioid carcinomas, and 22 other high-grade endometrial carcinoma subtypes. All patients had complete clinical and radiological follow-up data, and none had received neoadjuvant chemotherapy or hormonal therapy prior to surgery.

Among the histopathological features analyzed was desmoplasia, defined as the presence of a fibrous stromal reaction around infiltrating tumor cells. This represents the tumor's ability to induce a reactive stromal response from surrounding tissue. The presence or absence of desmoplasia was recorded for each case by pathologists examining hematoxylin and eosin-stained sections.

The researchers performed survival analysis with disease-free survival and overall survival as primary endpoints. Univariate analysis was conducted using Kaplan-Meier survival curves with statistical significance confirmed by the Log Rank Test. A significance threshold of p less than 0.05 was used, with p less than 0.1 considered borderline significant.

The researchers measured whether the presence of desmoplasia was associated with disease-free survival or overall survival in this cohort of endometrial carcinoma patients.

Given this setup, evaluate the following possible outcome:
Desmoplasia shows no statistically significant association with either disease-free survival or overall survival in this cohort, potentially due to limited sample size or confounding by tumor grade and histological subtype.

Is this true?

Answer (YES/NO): NO